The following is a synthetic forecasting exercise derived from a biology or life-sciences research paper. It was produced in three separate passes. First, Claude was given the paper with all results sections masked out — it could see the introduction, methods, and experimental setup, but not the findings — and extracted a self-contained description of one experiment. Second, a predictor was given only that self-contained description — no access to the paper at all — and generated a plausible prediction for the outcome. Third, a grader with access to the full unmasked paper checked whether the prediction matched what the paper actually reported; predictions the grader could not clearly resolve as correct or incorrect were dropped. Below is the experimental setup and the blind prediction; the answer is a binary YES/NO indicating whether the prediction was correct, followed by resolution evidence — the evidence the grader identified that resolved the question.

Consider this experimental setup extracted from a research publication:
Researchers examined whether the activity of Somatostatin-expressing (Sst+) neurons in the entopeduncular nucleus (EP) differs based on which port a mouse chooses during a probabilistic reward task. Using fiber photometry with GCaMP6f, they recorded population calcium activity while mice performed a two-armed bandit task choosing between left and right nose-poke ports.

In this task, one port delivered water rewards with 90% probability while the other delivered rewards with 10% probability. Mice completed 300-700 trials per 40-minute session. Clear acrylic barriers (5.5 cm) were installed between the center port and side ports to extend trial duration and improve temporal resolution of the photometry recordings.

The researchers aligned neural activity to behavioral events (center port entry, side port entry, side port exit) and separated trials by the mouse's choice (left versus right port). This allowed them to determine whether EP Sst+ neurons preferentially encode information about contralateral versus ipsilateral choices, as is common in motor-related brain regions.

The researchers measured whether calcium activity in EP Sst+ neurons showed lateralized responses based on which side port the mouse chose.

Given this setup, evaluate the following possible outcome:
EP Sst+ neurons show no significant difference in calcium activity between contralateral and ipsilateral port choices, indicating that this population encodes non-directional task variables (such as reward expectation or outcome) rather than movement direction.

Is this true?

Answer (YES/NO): NO